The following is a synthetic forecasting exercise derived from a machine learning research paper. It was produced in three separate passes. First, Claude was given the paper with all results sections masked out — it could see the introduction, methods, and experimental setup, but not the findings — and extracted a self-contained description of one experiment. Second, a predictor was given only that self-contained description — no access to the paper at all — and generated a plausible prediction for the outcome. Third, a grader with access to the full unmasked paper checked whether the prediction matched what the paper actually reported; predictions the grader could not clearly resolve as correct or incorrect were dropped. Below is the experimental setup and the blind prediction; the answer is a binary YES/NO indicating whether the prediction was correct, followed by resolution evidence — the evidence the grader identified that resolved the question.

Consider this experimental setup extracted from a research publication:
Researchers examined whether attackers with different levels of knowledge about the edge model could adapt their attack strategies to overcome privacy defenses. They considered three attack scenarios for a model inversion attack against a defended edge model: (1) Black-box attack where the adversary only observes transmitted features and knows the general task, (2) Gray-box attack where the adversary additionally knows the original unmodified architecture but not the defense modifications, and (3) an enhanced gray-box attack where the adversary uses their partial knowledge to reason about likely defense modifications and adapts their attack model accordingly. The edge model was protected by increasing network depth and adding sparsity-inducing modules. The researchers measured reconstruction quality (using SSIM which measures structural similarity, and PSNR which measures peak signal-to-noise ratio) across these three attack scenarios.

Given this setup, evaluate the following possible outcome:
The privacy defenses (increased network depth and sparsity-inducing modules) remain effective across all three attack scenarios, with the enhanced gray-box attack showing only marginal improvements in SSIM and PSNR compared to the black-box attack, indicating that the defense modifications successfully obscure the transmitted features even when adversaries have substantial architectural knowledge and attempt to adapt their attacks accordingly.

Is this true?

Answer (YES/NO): NO